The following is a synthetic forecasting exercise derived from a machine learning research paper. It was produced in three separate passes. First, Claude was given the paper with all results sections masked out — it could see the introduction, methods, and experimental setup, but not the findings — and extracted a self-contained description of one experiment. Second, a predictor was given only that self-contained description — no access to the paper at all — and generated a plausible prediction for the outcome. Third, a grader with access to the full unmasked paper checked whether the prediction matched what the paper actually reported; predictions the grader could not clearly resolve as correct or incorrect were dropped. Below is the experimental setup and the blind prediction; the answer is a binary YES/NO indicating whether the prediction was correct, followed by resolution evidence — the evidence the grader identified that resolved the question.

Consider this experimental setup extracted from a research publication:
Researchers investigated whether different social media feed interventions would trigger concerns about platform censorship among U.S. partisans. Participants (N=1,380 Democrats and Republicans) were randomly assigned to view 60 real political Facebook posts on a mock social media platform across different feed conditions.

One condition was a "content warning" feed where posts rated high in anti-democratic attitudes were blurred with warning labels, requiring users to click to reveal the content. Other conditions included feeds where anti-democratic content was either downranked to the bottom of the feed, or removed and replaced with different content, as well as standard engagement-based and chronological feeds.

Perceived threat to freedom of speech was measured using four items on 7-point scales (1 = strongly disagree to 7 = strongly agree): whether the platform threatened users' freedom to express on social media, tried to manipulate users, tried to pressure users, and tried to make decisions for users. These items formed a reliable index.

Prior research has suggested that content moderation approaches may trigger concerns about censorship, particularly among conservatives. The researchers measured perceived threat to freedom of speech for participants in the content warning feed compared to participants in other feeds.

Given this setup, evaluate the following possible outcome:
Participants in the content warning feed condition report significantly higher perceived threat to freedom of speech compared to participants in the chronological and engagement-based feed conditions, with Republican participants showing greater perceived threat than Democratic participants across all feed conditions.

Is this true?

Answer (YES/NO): NO